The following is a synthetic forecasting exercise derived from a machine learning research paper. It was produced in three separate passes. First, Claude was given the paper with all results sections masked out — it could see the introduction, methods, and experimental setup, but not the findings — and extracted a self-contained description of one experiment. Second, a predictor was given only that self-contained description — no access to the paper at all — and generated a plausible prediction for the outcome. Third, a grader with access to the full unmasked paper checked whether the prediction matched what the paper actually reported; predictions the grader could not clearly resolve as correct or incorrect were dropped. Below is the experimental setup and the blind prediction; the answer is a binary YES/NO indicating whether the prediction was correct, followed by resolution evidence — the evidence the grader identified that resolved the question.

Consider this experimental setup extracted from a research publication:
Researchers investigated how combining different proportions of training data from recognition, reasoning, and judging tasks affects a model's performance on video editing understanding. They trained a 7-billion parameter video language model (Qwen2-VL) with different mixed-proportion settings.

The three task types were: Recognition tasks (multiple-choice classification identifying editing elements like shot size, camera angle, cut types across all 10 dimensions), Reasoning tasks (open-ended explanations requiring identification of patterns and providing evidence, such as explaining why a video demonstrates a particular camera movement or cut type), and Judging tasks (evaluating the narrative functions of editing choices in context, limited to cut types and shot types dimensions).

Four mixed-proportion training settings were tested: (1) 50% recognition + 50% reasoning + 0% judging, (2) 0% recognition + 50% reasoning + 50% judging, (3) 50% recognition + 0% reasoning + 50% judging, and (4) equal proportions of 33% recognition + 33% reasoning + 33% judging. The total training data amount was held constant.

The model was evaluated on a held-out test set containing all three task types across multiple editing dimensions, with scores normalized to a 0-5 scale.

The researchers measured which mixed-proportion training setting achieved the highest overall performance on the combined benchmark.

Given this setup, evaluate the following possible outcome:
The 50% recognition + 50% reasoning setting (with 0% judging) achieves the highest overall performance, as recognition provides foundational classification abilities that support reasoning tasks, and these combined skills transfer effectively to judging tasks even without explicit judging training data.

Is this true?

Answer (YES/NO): YES